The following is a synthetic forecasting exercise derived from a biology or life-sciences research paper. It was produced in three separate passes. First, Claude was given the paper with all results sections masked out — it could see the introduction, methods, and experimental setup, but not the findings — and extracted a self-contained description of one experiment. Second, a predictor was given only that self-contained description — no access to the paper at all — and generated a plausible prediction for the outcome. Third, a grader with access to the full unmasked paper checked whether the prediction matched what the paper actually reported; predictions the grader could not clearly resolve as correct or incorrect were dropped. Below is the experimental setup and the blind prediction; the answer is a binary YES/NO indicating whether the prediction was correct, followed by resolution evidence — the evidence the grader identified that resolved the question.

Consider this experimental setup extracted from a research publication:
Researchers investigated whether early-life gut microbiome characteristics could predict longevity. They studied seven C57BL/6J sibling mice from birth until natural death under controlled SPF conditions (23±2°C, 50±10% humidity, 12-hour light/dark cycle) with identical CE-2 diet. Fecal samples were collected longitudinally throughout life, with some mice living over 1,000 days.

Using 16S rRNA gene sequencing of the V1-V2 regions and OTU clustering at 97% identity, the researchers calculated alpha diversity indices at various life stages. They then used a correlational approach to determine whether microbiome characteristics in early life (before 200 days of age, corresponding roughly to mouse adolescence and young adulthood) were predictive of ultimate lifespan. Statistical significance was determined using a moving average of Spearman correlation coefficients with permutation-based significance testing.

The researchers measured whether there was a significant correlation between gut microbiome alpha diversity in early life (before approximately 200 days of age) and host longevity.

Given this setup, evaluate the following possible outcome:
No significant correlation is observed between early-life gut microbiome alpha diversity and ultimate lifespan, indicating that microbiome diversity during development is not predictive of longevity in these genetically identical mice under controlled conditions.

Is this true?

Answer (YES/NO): YES